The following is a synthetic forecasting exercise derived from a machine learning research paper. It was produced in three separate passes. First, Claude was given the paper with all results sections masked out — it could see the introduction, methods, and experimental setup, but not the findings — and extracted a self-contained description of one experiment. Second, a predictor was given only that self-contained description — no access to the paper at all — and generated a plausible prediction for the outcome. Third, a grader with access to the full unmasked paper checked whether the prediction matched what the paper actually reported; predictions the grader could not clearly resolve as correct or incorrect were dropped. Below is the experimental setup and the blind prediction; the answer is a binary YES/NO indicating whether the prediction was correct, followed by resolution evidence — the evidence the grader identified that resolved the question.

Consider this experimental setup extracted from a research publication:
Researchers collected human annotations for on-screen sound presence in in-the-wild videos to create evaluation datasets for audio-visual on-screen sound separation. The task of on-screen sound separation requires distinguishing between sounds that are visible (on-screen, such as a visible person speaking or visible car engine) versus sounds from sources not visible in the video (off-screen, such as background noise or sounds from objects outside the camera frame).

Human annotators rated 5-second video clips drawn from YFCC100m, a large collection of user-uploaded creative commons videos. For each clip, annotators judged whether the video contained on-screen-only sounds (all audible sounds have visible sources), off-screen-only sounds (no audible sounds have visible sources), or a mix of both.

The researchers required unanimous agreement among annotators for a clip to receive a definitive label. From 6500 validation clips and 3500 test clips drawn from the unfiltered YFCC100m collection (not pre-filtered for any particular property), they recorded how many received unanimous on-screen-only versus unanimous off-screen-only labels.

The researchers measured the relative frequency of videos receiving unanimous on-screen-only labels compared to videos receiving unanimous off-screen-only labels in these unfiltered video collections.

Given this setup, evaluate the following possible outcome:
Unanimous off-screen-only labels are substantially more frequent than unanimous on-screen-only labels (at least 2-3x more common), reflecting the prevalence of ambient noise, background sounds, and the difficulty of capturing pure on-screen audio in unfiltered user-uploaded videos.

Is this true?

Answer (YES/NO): YES